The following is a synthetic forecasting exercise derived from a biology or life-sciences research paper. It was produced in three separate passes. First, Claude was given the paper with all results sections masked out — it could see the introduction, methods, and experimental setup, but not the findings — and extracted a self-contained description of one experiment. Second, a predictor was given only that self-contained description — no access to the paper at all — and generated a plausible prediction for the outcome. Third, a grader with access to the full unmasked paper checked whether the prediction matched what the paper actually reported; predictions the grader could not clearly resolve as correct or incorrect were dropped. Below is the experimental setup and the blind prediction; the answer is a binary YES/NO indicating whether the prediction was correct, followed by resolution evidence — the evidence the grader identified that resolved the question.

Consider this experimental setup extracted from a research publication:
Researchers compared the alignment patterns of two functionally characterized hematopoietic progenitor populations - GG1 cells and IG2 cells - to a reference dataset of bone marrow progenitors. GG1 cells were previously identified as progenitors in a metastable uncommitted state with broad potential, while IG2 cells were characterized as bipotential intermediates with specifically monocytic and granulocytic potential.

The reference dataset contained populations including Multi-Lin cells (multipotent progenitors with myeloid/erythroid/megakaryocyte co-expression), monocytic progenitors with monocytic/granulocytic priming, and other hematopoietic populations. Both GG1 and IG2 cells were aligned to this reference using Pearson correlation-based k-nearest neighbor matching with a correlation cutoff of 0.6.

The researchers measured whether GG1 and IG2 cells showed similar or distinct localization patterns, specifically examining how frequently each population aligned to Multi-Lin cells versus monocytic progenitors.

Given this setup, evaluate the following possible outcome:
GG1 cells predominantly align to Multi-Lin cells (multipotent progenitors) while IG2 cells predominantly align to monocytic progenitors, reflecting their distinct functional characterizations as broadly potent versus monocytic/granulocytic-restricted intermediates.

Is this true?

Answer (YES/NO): NO